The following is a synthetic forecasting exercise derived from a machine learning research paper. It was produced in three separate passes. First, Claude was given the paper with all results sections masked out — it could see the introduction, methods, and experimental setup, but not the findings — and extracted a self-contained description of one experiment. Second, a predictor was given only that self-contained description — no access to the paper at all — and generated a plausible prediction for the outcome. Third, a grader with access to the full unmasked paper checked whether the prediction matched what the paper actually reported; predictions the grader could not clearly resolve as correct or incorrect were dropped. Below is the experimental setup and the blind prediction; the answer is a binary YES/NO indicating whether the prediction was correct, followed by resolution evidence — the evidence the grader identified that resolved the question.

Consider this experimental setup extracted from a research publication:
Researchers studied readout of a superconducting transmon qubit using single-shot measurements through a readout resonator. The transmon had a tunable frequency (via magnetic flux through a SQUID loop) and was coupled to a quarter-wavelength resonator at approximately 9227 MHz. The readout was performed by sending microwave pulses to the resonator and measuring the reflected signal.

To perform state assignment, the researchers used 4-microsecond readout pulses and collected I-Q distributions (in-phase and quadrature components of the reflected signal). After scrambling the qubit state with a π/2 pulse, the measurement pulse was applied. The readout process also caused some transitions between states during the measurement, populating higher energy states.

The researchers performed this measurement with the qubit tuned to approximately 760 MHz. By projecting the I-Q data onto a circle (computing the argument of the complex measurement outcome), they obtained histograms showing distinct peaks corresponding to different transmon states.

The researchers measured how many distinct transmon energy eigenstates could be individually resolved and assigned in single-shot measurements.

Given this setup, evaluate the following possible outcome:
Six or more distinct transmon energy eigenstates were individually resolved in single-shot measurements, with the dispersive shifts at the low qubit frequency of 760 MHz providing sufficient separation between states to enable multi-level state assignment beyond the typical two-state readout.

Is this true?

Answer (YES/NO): NO